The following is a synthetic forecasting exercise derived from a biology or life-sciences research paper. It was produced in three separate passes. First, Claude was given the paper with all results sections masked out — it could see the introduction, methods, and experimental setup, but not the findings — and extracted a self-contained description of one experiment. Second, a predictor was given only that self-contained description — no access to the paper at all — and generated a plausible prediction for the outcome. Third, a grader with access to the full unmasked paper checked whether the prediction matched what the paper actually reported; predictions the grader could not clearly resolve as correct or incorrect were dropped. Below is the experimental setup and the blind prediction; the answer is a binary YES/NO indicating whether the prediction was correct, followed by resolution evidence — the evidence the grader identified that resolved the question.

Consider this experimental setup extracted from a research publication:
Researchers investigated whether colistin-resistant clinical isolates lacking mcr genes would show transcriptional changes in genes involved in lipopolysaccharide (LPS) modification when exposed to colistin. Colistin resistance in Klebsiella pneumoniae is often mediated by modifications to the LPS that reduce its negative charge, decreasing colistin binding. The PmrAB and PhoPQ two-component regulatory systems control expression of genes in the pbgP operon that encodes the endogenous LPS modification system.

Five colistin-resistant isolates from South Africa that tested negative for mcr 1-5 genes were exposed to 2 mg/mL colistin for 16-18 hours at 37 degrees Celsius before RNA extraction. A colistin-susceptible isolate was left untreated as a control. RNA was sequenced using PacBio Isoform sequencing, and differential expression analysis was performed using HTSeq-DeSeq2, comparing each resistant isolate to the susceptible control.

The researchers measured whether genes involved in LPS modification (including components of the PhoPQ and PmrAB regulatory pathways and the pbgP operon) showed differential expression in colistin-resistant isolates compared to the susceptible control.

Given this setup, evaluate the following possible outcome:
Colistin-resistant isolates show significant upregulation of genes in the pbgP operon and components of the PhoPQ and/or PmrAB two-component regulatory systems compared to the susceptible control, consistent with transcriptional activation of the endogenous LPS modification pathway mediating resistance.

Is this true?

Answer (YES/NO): NO